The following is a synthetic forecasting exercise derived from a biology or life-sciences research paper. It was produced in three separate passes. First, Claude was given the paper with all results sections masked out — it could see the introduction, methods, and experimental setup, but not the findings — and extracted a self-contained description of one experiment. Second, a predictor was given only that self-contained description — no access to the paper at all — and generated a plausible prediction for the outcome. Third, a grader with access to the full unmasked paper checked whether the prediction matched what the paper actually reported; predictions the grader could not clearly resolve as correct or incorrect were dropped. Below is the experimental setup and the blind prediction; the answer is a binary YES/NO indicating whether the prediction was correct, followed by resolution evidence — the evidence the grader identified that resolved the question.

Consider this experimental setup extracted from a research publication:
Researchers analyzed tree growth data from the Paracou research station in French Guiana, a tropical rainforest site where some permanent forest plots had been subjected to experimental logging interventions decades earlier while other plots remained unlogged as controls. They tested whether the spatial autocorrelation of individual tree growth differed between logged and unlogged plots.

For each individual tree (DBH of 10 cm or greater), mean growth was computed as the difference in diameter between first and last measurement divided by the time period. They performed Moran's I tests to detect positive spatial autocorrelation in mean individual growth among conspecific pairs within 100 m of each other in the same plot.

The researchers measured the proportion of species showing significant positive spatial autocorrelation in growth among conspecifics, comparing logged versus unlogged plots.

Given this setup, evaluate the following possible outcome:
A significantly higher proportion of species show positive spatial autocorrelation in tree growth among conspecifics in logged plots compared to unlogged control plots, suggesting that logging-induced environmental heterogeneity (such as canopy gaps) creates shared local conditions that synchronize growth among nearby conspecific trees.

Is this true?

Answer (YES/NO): YES